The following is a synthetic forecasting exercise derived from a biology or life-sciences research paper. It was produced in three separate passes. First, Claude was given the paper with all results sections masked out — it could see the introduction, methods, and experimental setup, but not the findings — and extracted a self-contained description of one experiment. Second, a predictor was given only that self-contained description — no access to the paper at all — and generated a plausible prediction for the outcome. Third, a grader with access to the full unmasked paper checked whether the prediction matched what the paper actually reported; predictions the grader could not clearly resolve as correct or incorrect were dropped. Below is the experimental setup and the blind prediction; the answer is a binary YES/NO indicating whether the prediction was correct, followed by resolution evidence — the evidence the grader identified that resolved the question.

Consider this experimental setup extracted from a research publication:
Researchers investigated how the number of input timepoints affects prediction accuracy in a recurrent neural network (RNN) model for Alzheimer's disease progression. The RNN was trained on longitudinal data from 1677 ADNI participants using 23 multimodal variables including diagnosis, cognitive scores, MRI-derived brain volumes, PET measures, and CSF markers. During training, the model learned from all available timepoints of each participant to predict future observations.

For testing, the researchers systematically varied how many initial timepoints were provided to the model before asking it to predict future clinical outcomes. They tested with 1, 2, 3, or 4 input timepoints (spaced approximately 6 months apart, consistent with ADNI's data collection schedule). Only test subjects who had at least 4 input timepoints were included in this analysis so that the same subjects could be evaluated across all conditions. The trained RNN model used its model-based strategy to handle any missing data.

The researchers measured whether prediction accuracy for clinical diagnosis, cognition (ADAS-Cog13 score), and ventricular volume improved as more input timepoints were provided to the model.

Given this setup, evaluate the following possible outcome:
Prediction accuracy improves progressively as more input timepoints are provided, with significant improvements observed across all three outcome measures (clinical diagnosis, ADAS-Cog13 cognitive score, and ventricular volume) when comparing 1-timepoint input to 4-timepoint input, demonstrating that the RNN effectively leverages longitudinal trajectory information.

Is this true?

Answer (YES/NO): NO